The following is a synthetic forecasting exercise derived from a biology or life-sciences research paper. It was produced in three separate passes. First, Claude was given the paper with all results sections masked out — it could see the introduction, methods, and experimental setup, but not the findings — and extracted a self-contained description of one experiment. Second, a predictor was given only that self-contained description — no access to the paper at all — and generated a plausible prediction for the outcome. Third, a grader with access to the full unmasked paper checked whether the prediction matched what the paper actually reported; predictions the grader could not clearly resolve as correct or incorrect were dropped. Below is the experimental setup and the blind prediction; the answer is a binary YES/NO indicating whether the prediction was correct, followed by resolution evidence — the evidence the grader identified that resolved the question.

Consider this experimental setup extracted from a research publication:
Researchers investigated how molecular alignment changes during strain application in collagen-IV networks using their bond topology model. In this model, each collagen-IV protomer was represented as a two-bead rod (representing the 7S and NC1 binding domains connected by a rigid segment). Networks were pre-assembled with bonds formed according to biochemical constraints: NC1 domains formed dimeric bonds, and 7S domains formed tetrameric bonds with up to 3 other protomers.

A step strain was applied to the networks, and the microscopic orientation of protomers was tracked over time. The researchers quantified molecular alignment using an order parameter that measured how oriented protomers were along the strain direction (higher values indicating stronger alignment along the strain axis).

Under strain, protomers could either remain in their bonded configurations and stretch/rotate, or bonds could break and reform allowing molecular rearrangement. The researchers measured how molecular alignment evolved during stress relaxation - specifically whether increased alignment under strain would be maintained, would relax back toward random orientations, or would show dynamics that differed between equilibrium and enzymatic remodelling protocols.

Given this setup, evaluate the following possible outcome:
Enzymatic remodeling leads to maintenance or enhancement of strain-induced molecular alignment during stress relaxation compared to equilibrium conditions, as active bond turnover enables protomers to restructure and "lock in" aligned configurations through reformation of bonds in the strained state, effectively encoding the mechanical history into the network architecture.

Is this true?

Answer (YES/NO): NO